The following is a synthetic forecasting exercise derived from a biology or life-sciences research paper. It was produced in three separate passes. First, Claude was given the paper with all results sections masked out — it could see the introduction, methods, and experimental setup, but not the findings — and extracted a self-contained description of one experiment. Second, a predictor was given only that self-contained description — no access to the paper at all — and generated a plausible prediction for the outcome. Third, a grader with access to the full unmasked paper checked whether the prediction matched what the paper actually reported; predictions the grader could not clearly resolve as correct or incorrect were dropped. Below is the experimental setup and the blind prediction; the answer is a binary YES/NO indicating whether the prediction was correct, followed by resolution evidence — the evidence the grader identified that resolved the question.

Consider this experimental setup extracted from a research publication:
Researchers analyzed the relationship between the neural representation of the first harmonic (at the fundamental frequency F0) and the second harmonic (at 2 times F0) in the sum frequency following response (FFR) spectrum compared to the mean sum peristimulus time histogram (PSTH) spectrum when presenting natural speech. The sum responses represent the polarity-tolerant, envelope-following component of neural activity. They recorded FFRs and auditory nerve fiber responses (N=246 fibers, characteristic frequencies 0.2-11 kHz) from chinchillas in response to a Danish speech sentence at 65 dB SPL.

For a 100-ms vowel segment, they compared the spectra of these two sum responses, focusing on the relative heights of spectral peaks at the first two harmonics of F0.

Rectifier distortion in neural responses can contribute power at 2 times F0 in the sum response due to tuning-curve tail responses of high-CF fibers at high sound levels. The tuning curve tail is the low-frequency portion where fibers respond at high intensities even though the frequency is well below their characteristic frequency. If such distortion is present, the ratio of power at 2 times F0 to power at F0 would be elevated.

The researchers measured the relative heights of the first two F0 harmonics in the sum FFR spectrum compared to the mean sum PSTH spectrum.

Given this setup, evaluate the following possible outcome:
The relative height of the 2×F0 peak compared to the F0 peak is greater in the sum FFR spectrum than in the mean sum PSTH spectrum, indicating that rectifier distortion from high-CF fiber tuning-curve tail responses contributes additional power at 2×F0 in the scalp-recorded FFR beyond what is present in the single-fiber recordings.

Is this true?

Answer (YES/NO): NO